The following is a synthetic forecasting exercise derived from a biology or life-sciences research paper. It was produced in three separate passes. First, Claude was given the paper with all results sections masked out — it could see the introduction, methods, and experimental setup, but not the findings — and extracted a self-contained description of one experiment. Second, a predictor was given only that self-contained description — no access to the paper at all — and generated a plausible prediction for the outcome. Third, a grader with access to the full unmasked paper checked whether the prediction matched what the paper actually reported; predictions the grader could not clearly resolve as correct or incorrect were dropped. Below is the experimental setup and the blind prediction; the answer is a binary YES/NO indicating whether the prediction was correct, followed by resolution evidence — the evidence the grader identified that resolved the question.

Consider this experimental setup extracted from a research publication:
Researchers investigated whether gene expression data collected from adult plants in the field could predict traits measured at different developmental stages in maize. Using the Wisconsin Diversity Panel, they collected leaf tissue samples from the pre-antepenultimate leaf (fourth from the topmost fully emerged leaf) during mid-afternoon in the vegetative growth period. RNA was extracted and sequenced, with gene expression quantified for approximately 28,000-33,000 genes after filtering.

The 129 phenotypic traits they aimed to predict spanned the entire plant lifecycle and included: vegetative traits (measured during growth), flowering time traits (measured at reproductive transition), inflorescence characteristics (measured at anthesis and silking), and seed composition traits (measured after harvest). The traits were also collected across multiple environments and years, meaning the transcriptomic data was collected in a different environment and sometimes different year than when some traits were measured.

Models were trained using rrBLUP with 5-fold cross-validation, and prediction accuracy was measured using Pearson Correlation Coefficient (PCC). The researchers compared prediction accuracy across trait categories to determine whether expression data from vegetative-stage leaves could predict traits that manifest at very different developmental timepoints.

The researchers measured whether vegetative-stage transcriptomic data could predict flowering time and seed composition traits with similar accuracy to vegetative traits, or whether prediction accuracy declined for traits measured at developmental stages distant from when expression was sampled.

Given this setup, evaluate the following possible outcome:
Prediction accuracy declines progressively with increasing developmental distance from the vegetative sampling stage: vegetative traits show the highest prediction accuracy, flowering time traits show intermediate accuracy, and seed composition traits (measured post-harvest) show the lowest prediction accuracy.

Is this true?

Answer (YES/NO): NO